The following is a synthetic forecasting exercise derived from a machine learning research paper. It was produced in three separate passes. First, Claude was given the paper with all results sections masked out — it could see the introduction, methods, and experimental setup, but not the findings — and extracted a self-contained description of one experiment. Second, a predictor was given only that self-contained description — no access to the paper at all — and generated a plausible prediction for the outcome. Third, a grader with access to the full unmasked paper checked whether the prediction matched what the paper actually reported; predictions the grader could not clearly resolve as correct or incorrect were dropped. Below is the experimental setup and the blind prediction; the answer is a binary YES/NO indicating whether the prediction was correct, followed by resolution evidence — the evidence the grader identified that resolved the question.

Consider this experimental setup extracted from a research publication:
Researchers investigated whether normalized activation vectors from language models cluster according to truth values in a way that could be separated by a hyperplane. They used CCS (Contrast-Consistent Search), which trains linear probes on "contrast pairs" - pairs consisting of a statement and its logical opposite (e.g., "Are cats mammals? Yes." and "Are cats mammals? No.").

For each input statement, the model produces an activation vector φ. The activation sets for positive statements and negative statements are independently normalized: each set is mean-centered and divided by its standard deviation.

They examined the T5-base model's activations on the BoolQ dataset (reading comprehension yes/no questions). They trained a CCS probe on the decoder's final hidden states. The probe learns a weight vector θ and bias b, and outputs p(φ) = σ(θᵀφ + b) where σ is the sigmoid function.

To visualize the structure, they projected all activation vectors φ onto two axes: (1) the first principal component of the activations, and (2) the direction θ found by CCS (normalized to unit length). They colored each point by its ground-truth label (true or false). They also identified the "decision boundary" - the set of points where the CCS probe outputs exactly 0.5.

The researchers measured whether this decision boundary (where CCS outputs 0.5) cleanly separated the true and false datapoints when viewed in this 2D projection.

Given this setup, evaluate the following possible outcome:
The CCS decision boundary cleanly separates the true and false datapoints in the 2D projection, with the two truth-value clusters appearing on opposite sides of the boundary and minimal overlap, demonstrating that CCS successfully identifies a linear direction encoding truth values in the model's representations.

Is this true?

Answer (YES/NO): NO